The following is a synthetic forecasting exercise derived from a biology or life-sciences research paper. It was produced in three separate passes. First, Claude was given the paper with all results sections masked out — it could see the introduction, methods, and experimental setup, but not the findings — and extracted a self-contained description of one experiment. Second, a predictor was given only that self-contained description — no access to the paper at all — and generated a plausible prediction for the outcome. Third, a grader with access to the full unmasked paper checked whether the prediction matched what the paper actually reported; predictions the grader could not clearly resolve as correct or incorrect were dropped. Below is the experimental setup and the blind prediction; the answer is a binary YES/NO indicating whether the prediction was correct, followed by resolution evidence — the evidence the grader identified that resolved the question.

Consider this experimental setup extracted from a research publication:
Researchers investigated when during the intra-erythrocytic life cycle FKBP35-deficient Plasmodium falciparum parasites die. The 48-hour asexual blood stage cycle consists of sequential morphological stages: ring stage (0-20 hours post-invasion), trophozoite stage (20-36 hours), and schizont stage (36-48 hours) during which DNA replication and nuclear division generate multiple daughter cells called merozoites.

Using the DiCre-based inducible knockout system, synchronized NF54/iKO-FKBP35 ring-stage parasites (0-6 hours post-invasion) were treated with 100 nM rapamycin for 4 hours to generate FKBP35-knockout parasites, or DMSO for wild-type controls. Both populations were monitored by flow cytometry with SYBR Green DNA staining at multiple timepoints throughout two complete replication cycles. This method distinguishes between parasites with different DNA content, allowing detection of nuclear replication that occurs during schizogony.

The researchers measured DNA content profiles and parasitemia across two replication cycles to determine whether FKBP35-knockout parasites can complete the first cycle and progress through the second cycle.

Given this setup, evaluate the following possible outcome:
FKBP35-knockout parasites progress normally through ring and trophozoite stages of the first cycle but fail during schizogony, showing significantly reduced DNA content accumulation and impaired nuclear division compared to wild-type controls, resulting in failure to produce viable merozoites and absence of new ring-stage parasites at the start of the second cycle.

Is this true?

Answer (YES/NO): NO